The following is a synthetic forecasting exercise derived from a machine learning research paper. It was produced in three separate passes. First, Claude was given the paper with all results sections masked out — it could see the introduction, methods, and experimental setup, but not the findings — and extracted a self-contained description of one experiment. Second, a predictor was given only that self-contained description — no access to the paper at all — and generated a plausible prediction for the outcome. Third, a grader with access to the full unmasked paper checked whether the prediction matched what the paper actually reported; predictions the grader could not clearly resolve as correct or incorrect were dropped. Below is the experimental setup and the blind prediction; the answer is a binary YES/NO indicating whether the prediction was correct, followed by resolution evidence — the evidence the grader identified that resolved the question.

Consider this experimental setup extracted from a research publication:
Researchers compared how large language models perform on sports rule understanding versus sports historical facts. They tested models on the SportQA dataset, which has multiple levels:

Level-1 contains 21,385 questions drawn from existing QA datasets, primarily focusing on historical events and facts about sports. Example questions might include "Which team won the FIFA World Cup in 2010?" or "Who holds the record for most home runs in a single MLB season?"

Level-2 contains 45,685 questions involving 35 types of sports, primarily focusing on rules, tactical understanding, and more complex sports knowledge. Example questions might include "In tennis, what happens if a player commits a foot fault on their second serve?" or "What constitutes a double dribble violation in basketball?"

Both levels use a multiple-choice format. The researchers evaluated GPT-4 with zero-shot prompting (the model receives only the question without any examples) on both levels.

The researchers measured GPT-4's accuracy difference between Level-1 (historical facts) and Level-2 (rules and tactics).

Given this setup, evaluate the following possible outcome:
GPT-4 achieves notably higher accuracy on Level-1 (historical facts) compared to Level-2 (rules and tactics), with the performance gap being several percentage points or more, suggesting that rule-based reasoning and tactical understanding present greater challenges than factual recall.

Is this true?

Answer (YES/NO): YES